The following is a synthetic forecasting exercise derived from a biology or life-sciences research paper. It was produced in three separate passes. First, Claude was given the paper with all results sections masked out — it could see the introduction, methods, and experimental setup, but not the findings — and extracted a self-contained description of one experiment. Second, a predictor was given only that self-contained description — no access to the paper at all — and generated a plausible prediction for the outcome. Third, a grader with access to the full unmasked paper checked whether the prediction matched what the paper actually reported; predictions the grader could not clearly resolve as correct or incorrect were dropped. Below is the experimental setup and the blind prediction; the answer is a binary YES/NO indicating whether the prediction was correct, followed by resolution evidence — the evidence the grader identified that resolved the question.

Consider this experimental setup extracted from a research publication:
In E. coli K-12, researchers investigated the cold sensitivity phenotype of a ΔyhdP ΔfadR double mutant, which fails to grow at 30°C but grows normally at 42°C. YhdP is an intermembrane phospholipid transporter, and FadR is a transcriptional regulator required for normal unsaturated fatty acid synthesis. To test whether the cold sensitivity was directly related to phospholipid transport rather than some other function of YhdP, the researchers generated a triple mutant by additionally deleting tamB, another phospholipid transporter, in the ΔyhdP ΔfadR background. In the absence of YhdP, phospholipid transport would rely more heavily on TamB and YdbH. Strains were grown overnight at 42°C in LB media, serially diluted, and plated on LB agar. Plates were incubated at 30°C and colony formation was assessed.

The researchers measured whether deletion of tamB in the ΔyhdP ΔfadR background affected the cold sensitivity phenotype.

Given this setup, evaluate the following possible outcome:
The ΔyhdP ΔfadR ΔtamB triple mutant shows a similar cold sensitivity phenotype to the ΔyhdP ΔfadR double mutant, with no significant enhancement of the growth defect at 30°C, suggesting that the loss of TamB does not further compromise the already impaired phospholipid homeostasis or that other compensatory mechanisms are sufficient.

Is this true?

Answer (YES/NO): NO